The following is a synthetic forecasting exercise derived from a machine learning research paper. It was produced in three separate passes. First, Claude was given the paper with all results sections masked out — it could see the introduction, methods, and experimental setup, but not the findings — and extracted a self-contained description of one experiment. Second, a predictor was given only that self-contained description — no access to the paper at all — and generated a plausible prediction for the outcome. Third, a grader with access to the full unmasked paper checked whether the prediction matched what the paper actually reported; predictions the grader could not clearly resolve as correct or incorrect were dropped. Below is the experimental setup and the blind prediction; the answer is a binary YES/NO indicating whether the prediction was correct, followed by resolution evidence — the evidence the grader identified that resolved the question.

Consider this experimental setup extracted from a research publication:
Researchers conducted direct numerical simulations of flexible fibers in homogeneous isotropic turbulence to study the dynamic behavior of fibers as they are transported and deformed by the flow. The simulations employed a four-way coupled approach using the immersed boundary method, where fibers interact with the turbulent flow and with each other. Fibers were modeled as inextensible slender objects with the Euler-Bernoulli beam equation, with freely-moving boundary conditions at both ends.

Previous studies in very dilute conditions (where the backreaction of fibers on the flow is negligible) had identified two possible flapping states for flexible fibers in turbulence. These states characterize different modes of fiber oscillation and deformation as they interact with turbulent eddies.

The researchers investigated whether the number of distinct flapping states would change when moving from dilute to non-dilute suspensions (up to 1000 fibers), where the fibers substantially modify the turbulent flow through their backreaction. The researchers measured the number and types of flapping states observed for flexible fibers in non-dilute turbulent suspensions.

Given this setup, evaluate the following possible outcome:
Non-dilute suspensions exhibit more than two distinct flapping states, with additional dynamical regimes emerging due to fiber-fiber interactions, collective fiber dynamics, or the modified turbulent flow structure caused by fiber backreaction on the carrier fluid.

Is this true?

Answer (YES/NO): NO